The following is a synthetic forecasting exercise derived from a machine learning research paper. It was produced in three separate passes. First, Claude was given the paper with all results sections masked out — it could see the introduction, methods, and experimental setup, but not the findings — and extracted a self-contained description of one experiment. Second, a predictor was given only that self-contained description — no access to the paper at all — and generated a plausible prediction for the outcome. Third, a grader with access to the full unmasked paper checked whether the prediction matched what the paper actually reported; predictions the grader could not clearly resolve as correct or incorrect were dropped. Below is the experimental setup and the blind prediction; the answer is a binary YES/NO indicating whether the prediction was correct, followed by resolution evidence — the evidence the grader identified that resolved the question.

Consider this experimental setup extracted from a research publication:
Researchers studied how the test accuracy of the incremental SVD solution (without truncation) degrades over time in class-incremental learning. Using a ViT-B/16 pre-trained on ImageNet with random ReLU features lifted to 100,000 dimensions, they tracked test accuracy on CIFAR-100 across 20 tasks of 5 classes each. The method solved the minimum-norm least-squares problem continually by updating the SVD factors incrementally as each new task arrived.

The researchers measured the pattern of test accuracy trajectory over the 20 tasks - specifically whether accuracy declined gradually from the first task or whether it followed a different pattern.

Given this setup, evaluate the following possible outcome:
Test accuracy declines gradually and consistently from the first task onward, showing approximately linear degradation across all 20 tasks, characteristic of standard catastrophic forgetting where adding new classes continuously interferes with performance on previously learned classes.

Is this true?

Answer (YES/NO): NO